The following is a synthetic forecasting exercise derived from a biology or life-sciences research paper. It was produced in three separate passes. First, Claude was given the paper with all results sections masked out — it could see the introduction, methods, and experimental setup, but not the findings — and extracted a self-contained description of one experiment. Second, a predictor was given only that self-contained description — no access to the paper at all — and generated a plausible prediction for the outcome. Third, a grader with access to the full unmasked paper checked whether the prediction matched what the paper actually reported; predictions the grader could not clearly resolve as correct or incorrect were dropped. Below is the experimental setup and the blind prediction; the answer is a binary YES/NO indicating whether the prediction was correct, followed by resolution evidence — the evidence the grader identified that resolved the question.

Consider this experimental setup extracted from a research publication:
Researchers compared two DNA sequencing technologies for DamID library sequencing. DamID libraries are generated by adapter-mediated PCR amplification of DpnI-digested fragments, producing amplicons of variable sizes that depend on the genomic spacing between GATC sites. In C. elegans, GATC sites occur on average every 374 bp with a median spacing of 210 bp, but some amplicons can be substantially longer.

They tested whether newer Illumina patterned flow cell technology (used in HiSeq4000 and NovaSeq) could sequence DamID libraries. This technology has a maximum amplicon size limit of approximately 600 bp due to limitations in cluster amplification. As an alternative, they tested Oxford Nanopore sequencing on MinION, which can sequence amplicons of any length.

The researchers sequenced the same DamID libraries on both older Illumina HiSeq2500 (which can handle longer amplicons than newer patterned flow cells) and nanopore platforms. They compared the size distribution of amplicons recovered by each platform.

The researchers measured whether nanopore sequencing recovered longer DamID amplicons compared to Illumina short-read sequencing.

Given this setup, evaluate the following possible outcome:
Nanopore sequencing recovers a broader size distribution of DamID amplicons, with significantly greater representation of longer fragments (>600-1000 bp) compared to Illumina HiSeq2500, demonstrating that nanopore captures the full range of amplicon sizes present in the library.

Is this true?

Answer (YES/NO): YES